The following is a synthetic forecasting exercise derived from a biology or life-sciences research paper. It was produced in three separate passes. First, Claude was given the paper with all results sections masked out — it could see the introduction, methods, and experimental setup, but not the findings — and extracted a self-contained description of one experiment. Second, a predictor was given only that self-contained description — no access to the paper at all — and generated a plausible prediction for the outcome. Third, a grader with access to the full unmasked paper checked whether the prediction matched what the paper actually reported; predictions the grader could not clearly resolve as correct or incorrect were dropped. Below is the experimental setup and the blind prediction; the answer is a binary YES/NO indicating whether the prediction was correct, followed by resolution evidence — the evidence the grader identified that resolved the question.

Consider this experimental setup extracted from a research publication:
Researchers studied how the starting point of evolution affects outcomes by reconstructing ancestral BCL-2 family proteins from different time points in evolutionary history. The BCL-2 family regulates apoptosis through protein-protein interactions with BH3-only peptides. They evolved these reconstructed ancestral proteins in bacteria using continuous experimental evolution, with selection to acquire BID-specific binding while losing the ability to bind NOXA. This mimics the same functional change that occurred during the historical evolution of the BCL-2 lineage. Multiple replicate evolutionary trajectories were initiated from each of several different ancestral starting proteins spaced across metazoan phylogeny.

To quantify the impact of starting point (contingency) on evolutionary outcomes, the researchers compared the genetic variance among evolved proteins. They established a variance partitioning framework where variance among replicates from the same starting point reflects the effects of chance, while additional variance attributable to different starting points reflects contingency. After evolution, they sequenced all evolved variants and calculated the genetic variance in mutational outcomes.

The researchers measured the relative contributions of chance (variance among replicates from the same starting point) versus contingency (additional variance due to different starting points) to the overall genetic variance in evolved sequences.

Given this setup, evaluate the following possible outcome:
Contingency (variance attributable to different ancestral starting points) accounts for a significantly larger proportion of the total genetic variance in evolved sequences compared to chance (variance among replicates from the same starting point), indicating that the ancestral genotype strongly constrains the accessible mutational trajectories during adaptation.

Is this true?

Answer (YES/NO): YES